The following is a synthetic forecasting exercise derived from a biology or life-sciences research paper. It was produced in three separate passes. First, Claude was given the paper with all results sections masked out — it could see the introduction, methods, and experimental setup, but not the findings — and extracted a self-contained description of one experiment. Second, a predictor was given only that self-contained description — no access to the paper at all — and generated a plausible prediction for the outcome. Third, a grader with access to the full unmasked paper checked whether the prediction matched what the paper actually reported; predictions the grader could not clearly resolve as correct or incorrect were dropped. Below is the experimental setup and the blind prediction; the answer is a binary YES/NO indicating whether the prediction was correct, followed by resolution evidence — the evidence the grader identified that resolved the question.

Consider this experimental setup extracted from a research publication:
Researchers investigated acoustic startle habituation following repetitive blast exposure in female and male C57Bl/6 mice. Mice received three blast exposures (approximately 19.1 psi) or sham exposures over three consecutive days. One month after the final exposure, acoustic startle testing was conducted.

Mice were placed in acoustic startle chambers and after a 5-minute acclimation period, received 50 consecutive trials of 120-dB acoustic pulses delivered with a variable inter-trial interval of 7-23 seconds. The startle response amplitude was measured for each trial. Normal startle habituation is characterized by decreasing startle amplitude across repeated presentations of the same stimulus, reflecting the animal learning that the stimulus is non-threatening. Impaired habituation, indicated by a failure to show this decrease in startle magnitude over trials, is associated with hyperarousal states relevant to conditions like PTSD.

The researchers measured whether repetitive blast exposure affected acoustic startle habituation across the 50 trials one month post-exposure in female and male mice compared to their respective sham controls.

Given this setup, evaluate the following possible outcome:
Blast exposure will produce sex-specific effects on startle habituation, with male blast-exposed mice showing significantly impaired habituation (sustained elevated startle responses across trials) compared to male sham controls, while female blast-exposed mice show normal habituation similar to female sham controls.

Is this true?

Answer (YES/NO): YES